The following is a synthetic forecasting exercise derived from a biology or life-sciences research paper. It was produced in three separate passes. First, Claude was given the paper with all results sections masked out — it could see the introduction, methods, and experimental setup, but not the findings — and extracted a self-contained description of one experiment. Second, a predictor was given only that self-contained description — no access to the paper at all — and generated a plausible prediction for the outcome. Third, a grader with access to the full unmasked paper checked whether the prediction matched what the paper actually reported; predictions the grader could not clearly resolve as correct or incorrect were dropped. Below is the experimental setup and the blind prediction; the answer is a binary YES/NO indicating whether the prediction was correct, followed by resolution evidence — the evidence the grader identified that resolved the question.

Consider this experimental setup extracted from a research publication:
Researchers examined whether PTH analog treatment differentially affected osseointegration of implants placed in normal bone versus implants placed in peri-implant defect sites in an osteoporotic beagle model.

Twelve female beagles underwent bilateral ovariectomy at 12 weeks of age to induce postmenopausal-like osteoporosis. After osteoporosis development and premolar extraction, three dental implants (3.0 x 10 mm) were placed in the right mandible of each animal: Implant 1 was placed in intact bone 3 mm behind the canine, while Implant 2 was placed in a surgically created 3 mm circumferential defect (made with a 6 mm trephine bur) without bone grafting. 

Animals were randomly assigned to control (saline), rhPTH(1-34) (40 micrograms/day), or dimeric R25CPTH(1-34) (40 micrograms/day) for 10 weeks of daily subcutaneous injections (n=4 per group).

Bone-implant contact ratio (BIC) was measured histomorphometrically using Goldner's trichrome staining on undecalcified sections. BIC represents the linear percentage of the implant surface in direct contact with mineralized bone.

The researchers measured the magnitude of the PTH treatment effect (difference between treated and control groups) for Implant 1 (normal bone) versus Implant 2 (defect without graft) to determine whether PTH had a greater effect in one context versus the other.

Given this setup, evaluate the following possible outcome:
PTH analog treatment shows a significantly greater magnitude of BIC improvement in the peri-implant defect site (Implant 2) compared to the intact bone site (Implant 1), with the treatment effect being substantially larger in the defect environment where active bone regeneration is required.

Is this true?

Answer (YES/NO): NO